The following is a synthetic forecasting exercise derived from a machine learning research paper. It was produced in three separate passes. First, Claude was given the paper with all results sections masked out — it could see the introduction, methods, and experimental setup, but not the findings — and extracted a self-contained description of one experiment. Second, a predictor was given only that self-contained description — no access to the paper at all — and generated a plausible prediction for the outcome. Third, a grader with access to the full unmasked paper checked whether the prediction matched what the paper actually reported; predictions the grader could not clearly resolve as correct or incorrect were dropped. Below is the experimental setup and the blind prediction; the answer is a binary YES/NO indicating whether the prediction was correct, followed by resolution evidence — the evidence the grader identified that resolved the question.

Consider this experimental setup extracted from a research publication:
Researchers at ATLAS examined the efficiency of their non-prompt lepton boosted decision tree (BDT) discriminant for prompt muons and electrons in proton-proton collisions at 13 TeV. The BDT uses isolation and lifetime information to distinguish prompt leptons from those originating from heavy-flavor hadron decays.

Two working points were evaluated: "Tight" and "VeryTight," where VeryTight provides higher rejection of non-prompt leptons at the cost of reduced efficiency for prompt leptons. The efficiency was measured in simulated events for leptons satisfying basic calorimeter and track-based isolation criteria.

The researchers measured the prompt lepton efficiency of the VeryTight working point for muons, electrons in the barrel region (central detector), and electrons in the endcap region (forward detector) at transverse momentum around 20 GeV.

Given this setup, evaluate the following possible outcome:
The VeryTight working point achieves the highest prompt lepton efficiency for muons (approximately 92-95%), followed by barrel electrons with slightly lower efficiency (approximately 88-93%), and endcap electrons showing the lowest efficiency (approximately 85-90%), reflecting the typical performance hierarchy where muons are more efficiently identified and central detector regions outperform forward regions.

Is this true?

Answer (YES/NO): NO